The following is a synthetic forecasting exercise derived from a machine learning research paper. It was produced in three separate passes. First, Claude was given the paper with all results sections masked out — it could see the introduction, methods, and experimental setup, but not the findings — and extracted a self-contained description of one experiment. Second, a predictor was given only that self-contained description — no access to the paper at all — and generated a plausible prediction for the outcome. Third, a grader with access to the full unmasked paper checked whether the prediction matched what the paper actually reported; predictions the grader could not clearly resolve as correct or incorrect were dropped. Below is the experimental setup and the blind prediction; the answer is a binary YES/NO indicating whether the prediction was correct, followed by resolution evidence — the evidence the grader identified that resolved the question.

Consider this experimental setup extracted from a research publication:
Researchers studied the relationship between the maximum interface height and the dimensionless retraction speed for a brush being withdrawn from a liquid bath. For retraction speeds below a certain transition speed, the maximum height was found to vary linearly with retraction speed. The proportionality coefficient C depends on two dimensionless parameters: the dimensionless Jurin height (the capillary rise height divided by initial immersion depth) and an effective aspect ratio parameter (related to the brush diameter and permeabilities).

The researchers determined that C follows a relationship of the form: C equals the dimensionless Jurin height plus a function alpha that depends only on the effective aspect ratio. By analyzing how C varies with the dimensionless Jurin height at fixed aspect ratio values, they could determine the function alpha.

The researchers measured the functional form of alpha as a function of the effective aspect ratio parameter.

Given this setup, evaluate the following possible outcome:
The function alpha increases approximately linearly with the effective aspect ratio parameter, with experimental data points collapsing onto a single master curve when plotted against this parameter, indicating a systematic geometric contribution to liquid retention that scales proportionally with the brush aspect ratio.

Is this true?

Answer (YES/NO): NO